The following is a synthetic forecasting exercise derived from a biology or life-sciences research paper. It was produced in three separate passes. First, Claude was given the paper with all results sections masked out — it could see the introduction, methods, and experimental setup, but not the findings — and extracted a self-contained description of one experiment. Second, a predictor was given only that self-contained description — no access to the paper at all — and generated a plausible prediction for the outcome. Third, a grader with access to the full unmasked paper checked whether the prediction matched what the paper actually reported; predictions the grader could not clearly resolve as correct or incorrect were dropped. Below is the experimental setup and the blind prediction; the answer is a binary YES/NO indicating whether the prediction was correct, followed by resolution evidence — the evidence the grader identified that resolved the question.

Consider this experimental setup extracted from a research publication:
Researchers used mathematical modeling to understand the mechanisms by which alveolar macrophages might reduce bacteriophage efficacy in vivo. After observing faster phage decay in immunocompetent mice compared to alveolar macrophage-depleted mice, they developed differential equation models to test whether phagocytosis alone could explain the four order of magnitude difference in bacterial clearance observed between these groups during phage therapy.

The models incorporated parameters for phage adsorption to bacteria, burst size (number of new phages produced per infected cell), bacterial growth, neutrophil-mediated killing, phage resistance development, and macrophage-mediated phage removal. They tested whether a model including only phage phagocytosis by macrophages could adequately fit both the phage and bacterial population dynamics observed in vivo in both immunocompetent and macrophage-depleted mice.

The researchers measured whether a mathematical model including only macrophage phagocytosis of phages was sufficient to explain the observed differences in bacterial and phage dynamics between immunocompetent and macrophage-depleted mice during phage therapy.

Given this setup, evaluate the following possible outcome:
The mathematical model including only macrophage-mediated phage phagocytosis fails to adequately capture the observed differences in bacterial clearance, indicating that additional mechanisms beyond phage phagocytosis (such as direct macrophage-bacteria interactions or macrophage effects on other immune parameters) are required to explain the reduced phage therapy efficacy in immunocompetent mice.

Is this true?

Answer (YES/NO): YES